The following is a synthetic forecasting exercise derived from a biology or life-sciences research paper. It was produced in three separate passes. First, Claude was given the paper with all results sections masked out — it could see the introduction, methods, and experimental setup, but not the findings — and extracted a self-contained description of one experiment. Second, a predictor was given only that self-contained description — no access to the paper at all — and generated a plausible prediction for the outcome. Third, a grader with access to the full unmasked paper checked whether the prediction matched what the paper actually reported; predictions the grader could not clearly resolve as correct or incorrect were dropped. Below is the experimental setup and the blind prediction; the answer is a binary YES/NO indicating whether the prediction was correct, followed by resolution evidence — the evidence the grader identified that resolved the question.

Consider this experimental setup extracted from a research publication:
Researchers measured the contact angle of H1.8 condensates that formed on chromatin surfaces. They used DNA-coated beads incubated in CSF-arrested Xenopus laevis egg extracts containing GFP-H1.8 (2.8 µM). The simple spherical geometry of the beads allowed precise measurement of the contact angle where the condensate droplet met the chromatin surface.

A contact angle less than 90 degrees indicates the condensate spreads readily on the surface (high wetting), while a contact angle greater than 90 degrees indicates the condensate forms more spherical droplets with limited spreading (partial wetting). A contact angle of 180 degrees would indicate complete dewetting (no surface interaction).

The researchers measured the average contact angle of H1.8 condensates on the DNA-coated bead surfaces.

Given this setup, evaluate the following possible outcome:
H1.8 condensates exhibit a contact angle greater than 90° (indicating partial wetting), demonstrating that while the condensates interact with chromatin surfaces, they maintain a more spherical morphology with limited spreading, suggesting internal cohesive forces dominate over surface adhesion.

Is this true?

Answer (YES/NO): YES